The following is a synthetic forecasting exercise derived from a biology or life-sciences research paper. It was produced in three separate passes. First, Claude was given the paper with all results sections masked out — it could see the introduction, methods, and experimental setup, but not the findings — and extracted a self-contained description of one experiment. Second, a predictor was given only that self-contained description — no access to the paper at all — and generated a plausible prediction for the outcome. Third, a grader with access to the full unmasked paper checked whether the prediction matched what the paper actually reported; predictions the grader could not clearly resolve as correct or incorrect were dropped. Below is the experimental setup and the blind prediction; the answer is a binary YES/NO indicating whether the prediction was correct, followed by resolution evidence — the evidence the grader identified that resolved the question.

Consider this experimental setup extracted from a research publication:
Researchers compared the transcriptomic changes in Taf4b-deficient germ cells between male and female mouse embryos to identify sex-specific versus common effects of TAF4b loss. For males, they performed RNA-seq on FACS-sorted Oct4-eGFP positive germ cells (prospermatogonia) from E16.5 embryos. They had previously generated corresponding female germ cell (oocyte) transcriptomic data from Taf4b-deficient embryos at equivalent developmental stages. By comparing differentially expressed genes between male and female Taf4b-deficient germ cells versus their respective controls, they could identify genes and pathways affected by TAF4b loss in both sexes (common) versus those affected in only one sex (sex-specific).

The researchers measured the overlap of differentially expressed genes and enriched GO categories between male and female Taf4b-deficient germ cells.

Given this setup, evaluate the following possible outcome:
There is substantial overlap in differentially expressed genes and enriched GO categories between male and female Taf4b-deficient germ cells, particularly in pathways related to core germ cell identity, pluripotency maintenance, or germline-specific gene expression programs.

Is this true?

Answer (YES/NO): NO